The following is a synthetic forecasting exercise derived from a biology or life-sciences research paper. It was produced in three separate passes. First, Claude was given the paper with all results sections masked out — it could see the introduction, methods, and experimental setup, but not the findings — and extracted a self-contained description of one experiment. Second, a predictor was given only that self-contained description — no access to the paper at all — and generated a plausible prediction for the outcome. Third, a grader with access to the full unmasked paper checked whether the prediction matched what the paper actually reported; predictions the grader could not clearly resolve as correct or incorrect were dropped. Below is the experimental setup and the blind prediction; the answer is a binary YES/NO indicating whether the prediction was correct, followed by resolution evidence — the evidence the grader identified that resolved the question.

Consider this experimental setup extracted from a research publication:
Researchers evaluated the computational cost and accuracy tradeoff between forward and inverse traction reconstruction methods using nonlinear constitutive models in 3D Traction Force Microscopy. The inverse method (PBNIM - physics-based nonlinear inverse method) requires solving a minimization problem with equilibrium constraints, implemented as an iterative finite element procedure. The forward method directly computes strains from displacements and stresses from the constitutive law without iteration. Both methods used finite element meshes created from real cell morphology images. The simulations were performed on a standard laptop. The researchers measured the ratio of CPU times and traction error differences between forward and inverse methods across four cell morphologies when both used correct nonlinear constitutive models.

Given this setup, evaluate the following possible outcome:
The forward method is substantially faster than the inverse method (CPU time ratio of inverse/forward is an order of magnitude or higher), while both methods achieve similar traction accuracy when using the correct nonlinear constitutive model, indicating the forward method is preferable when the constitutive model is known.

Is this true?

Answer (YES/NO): NO